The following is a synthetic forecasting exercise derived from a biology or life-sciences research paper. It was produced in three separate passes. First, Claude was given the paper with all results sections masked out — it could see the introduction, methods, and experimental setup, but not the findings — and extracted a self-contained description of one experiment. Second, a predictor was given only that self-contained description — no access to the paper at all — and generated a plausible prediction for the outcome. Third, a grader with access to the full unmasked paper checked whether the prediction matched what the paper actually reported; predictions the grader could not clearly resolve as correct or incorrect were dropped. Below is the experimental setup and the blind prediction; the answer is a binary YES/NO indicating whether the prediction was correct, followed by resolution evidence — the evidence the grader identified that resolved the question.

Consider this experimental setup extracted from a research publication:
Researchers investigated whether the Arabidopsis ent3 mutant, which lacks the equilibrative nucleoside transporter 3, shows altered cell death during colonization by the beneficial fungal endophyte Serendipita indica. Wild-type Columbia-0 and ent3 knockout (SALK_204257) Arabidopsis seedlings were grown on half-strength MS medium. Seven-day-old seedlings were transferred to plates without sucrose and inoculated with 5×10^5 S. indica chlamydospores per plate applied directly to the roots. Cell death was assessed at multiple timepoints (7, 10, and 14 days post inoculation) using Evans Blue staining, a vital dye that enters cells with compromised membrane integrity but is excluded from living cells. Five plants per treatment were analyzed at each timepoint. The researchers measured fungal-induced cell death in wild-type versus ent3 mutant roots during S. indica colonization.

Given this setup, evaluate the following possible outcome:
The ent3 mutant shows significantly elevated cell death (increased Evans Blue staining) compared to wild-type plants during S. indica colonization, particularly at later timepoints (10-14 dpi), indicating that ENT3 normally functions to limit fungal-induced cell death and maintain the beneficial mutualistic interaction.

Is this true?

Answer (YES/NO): NO